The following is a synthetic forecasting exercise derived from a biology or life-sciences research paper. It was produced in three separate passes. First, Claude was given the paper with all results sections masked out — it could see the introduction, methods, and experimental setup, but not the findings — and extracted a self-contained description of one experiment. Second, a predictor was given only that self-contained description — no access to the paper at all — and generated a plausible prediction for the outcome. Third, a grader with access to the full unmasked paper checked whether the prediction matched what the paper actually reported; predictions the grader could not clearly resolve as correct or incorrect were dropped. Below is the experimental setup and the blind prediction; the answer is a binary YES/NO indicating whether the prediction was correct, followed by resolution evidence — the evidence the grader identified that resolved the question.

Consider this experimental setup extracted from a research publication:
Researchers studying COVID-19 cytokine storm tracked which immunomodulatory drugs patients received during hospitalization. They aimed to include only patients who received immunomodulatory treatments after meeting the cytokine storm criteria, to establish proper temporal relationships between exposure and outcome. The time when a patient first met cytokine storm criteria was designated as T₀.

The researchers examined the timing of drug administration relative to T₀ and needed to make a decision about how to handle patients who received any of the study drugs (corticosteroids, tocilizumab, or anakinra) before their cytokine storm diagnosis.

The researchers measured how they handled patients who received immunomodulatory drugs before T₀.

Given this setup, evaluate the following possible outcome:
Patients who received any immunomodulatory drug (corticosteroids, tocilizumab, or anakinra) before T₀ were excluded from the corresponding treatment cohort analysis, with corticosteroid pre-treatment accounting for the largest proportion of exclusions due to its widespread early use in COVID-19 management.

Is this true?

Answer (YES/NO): NO